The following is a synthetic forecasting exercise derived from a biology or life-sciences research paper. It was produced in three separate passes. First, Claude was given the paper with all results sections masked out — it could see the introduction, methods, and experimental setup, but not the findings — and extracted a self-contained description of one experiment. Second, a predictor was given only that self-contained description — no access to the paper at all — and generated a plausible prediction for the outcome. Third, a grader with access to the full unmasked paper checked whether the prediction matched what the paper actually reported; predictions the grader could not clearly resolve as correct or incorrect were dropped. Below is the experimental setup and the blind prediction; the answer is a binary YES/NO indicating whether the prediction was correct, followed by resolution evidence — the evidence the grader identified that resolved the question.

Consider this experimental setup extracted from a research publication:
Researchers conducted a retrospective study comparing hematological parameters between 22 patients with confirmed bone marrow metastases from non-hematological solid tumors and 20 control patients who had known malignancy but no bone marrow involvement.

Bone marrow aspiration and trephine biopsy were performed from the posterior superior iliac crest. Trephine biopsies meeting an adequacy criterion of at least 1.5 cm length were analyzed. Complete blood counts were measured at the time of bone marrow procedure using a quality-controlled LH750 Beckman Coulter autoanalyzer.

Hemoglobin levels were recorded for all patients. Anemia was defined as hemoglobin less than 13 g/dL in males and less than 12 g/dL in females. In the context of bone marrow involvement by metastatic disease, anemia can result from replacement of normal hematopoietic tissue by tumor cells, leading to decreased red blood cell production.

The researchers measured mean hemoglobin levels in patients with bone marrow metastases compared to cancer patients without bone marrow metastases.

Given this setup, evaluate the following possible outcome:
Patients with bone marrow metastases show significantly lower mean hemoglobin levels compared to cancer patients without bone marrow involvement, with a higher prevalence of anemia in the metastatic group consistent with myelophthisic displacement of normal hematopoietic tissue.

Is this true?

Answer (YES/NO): NO